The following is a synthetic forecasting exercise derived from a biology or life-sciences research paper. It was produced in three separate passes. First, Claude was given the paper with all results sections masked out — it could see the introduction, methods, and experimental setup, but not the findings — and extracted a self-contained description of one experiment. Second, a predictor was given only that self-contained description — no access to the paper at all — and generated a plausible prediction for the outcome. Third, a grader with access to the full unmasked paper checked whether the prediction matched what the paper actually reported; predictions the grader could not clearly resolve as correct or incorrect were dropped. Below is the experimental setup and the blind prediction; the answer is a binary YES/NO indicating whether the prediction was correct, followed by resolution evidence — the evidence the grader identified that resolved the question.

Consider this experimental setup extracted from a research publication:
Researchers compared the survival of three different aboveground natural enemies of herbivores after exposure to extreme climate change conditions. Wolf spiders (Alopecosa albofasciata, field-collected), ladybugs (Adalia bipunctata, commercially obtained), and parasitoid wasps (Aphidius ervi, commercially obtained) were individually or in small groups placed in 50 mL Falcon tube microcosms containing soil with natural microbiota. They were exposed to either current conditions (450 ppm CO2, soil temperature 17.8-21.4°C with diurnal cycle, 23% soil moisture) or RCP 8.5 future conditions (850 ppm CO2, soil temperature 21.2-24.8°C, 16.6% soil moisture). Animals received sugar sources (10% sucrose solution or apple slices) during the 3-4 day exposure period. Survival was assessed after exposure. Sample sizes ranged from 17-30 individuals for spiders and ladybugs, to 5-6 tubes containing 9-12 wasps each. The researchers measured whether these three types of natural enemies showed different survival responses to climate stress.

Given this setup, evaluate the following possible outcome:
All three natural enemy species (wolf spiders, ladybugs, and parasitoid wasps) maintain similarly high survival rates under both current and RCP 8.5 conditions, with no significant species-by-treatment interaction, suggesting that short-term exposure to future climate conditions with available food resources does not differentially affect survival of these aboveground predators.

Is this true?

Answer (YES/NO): YES